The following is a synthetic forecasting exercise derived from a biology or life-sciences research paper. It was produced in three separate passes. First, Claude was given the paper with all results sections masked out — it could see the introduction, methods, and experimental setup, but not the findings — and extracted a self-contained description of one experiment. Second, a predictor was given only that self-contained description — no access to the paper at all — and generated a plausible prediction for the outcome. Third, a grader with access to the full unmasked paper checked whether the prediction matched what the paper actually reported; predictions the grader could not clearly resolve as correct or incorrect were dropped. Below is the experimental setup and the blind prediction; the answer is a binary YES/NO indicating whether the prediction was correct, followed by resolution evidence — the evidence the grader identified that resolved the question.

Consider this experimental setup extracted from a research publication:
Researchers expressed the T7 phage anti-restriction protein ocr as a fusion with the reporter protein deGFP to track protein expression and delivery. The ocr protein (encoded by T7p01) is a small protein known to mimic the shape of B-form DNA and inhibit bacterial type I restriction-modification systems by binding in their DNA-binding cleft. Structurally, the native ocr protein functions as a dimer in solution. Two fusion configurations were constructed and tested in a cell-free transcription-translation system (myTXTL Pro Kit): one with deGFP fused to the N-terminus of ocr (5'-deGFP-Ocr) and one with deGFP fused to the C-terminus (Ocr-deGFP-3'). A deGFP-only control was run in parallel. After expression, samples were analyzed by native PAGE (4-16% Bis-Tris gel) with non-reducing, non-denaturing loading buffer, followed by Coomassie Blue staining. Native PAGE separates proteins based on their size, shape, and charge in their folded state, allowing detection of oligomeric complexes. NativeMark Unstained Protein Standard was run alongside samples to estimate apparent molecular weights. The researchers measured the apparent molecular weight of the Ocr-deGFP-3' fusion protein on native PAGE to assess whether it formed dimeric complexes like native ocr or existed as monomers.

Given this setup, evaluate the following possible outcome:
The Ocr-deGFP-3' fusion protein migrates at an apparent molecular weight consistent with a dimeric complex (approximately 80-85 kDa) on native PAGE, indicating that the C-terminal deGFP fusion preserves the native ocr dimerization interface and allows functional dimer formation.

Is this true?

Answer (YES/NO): NO